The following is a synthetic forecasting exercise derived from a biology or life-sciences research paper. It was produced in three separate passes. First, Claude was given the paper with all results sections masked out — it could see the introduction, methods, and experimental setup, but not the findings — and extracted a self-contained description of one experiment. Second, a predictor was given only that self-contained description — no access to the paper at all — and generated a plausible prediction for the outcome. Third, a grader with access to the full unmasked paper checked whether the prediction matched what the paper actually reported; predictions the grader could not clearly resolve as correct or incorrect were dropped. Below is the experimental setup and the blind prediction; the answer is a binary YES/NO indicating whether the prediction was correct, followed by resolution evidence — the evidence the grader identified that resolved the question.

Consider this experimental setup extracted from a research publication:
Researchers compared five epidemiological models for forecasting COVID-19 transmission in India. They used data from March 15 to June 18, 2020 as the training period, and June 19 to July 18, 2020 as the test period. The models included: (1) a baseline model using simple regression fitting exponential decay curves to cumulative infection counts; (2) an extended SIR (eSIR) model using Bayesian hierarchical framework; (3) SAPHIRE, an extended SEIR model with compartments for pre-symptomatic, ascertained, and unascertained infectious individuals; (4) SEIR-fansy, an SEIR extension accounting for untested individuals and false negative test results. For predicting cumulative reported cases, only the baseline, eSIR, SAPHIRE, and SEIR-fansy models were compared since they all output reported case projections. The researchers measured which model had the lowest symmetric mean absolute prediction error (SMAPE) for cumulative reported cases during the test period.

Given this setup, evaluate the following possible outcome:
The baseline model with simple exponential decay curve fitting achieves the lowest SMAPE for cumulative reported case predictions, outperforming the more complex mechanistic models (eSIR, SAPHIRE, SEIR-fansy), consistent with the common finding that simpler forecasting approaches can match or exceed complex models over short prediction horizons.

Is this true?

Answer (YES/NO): YES